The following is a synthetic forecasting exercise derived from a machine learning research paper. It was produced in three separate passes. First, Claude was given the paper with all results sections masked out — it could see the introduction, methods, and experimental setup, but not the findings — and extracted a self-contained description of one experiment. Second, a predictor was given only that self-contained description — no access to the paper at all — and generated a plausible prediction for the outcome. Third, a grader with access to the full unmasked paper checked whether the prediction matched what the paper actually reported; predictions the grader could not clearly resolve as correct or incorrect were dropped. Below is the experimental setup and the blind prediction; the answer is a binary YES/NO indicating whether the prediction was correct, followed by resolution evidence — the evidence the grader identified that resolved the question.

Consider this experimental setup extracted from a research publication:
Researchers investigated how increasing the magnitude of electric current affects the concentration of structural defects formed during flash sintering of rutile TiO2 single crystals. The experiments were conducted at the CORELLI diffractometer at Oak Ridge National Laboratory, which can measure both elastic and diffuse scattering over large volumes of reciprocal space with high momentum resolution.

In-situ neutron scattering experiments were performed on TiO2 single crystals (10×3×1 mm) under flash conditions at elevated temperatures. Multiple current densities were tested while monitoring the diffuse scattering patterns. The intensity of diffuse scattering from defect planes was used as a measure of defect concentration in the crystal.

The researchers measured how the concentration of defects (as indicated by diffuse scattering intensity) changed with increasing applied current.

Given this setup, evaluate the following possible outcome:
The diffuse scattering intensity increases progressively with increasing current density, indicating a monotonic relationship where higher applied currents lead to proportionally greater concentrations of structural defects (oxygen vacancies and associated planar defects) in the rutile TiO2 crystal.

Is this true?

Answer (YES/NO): NO